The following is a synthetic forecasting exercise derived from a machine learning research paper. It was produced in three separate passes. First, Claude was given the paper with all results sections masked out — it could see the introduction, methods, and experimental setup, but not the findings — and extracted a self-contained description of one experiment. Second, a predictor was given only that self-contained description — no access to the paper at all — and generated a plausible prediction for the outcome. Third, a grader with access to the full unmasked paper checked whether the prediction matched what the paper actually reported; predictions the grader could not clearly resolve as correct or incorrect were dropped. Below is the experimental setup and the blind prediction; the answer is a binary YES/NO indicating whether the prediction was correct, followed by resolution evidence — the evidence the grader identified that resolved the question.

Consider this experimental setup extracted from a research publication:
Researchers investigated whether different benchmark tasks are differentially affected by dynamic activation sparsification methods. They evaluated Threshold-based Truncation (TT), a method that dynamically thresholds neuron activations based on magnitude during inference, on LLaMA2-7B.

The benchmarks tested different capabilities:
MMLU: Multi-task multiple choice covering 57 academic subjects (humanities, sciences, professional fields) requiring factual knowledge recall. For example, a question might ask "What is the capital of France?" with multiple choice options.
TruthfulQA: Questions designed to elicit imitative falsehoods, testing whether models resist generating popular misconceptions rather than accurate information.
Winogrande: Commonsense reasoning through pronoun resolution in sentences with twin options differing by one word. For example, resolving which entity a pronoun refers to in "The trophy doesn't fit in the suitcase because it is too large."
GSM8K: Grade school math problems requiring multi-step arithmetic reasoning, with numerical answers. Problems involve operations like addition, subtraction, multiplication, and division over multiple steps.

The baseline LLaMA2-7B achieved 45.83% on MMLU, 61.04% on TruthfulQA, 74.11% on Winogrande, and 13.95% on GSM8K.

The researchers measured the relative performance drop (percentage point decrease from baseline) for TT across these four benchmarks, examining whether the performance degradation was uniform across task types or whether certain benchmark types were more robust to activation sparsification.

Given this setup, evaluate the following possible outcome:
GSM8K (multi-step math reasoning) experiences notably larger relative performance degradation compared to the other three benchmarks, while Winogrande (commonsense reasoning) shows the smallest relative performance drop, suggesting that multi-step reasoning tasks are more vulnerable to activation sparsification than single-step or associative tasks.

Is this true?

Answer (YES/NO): YES